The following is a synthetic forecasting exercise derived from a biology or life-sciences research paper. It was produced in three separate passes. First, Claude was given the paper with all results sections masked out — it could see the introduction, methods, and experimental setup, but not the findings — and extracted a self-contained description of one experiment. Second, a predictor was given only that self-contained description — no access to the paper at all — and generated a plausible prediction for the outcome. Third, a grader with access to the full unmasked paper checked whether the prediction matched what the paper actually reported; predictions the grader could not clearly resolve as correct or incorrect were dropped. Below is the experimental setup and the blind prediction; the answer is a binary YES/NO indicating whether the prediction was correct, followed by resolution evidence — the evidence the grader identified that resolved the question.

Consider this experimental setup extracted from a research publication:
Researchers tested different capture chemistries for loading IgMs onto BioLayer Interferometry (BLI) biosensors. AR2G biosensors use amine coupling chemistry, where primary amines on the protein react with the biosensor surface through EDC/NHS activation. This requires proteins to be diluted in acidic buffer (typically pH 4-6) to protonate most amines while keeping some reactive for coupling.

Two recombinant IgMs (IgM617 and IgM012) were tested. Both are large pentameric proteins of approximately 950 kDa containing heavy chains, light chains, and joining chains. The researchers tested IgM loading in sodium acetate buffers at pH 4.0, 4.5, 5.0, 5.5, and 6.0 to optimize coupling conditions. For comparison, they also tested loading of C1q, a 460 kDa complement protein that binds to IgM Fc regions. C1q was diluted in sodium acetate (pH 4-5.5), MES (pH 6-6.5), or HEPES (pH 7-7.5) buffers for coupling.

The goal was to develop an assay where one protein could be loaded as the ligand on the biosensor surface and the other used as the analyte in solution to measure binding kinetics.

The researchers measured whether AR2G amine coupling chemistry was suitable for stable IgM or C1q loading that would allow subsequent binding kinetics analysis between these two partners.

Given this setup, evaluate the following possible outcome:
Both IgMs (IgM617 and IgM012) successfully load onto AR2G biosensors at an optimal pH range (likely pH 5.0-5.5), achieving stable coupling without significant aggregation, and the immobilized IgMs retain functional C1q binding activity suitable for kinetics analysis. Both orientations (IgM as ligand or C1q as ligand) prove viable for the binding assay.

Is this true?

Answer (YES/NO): NO